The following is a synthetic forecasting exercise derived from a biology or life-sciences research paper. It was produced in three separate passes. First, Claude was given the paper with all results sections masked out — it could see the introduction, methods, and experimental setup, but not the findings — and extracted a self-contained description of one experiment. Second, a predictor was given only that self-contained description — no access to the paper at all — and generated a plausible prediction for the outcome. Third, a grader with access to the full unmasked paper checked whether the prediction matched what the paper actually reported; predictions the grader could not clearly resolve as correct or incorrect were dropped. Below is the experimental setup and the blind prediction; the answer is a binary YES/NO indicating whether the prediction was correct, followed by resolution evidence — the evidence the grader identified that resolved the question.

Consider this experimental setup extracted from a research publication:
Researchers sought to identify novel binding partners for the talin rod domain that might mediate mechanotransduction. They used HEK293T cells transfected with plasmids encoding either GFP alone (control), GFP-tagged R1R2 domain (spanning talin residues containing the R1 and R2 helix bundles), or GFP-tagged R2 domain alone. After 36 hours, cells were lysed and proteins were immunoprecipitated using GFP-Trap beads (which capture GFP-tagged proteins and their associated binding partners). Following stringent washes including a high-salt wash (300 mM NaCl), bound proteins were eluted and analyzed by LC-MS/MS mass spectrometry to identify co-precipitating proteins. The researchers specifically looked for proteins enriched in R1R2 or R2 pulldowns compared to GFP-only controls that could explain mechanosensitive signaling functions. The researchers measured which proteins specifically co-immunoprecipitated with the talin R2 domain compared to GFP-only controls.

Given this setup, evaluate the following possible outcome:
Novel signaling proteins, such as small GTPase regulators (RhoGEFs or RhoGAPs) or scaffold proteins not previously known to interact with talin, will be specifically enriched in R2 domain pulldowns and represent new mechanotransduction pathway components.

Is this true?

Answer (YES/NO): NO